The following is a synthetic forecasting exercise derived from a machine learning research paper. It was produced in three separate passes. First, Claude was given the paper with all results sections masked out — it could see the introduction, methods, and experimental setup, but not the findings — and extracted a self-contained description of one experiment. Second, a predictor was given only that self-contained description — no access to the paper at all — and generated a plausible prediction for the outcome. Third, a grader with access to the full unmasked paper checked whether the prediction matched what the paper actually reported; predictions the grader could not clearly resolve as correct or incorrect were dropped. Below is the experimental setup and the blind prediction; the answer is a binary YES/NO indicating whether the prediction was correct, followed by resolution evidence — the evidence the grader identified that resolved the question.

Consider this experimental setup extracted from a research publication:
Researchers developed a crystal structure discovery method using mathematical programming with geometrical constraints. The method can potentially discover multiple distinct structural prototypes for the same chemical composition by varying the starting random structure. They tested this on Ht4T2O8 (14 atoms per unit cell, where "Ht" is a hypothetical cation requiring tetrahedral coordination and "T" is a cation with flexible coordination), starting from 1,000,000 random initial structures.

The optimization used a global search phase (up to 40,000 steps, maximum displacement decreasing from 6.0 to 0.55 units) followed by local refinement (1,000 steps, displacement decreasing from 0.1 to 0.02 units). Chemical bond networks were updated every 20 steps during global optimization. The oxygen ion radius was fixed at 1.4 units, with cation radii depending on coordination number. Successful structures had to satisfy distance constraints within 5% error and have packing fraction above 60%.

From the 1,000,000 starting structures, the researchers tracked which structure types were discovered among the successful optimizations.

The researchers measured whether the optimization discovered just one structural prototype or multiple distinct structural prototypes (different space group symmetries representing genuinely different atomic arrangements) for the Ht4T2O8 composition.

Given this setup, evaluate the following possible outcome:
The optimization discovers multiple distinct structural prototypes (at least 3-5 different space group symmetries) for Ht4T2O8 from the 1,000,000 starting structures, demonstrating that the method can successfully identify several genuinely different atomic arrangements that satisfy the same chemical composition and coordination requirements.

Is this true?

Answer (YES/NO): NO